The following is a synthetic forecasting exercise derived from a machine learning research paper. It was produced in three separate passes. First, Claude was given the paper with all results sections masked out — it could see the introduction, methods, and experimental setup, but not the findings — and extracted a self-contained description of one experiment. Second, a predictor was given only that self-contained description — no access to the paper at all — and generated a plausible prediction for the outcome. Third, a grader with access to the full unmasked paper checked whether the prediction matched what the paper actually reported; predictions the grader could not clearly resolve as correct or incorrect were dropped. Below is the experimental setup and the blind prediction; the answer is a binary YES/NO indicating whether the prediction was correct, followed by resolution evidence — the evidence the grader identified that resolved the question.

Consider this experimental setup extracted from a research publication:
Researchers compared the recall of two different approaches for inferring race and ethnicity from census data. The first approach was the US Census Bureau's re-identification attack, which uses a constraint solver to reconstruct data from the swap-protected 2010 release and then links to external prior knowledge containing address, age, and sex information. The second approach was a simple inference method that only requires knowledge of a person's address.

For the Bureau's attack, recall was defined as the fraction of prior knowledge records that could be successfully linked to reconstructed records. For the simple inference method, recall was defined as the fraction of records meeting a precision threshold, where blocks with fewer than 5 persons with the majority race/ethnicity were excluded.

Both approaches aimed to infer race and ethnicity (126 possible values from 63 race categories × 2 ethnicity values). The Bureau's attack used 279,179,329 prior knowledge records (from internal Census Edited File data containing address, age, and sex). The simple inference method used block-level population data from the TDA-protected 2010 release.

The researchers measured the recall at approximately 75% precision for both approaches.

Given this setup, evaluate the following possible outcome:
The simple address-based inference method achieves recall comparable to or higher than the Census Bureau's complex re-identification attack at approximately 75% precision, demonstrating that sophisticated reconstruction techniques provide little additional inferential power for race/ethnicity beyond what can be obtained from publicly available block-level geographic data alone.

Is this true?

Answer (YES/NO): YES